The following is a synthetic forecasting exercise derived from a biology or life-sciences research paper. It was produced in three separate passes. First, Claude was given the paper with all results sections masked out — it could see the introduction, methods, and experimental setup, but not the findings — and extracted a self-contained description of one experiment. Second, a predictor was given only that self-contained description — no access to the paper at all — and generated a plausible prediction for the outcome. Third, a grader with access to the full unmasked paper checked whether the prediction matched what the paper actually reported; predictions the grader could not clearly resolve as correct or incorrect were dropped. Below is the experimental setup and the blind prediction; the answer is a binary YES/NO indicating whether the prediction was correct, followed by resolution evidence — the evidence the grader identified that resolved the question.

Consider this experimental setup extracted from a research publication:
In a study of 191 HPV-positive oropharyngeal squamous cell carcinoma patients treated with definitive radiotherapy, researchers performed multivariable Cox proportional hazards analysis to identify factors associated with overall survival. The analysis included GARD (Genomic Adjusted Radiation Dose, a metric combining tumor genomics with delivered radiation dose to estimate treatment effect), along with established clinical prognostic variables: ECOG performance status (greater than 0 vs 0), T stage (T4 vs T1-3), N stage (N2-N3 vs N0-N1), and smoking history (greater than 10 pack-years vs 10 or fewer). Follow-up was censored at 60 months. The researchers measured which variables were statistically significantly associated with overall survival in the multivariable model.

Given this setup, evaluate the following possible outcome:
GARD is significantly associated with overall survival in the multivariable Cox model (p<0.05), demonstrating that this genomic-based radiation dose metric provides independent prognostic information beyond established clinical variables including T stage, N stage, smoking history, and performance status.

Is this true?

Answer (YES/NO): YES